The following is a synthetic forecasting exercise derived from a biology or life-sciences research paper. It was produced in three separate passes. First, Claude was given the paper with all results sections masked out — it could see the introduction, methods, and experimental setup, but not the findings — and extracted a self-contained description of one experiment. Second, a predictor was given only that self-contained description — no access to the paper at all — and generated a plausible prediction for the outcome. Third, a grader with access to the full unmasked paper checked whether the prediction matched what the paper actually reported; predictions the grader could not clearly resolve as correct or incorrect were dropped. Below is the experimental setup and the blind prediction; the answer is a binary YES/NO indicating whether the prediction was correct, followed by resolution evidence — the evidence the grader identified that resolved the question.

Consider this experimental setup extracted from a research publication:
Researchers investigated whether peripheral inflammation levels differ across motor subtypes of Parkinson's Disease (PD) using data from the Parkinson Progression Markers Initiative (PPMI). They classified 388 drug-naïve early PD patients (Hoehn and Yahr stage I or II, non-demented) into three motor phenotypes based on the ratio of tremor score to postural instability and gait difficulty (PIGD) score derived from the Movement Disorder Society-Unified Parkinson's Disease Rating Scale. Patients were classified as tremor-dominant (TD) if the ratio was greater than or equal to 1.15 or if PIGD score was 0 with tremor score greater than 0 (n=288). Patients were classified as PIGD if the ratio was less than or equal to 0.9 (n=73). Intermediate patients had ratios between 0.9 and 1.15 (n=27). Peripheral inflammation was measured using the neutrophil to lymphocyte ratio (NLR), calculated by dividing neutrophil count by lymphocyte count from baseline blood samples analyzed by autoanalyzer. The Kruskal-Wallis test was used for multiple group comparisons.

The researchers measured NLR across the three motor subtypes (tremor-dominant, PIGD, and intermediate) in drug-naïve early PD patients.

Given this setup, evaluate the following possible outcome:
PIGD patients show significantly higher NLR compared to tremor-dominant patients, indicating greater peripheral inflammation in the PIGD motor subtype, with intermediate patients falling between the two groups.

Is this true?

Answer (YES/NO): NO